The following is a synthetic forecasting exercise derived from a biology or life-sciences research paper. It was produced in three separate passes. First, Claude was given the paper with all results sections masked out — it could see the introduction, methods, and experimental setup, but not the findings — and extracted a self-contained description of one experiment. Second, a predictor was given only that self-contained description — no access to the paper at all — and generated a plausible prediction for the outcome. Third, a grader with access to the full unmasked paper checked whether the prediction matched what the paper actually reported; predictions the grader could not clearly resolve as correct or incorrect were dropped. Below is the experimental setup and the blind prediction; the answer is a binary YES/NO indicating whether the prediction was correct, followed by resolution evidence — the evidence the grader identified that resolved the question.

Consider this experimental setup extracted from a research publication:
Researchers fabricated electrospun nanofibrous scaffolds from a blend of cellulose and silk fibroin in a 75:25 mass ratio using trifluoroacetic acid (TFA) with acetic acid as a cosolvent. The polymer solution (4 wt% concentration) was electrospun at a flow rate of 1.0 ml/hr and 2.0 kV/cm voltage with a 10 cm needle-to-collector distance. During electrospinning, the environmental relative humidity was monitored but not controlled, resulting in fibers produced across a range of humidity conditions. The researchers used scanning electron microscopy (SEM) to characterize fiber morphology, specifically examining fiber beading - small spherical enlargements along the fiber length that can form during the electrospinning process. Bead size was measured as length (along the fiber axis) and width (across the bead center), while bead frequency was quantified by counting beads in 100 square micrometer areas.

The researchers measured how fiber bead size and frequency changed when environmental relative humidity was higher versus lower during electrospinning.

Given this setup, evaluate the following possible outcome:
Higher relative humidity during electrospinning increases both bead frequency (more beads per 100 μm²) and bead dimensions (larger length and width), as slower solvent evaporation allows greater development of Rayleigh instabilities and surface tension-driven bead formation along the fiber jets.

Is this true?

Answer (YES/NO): YES